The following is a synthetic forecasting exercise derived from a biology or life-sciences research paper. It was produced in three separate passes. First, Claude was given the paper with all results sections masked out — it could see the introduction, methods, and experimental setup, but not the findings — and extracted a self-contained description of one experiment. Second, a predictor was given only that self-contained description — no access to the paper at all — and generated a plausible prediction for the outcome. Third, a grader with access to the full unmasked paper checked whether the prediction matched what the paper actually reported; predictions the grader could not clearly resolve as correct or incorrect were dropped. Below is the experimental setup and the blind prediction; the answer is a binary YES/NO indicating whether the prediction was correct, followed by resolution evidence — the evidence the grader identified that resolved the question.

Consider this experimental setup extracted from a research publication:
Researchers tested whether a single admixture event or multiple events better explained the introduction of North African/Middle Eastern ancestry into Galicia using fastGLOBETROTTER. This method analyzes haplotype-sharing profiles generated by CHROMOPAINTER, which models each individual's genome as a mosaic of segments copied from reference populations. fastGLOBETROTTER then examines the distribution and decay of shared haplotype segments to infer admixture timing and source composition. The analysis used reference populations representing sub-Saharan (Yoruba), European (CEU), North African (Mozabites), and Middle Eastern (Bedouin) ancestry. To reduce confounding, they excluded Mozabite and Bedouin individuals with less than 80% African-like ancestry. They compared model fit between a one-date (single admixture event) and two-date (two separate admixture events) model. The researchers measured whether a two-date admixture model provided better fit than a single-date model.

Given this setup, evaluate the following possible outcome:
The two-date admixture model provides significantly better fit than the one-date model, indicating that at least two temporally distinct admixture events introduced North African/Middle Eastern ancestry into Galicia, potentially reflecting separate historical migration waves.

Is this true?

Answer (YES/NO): NO